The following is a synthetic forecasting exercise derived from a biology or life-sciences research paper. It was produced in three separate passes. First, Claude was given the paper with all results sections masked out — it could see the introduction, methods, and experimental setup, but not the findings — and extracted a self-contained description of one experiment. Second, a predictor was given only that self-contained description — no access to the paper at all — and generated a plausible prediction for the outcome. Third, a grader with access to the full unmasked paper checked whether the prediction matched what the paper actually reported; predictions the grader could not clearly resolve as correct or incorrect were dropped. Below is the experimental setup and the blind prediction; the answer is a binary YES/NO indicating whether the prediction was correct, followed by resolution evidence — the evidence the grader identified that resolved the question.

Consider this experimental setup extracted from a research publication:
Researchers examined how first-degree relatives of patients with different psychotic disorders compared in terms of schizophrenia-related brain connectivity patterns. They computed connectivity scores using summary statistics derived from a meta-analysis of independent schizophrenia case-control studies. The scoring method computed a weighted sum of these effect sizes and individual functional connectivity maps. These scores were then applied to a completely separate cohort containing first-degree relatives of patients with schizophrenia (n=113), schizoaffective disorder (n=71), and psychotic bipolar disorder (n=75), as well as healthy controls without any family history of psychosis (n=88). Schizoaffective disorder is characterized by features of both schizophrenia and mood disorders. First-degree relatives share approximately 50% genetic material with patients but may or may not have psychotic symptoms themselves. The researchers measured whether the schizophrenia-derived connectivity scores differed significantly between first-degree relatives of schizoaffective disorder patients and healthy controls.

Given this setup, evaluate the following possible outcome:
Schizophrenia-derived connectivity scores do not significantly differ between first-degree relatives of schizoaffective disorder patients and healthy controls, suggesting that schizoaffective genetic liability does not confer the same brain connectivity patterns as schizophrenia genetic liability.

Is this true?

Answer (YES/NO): YES